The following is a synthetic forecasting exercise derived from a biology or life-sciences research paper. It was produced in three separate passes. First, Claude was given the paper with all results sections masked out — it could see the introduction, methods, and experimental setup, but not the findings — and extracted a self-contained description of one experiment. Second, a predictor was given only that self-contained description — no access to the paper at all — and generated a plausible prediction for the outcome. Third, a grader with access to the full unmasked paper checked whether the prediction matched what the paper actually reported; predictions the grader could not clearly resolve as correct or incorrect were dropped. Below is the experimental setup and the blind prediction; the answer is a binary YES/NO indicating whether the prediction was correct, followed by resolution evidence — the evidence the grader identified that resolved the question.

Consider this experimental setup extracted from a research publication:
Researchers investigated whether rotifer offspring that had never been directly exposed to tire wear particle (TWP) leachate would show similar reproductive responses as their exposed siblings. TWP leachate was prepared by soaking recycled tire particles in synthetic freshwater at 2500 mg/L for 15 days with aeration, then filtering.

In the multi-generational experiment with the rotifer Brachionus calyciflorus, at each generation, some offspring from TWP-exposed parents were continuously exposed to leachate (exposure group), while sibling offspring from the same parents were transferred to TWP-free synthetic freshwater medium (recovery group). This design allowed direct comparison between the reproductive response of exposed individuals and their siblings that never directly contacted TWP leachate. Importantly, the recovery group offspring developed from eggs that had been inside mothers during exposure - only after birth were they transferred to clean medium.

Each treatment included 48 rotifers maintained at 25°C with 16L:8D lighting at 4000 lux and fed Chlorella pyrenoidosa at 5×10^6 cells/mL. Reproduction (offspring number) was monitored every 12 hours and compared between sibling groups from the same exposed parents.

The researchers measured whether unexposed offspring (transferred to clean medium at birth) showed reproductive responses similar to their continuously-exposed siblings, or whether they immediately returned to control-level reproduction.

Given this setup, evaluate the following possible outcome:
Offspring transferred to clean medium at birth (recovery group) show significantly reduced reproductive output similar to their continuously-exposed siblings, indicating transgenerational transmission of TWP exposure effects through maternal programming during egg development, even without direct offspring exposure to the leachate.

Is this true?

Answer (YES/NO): YES